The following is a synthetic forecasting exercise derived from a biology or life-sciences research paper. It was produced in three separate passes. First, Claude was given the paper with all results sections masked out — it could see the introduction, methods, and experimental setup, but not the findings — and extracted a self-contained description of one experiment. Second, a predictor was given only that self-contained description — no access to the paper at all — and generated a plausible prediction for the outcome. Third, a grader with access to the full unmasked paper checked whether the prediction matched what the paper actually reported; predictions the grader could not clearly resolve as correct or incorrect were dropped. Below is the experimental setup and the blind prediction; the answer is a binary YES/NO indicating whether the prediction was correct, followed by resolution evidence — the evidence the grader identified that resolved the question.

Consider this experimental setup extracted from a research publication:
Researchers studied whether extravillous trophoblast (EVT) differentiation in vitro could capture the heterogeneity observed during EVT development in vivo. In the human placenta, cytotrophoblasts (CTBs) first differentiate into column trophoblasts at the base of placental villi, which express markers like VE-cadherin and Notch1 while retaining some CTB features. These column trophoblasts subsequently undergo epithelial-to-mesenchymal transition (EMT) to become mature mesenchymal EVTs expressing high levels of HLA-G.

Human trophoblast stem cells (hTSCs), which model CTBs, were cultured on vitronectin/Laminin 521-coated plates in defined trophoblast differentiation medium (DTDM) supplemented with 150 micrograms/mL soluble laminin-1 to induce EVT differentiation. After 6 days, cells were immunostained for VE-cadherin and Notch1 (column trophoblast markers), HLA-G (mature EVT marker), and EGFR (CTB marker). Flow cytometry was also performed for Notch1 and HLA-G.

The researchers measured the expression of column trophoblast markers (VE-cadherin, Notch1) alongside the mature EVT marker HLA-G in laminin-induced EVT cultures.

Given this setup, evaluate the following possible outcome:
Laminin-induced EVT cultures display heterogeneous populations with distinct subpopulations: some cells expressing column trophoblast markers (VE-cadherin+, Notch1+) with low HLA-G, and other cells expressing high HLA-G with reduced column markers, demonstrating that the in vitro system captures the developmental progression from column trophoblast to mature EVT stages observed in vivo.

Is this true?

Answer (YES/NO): YES